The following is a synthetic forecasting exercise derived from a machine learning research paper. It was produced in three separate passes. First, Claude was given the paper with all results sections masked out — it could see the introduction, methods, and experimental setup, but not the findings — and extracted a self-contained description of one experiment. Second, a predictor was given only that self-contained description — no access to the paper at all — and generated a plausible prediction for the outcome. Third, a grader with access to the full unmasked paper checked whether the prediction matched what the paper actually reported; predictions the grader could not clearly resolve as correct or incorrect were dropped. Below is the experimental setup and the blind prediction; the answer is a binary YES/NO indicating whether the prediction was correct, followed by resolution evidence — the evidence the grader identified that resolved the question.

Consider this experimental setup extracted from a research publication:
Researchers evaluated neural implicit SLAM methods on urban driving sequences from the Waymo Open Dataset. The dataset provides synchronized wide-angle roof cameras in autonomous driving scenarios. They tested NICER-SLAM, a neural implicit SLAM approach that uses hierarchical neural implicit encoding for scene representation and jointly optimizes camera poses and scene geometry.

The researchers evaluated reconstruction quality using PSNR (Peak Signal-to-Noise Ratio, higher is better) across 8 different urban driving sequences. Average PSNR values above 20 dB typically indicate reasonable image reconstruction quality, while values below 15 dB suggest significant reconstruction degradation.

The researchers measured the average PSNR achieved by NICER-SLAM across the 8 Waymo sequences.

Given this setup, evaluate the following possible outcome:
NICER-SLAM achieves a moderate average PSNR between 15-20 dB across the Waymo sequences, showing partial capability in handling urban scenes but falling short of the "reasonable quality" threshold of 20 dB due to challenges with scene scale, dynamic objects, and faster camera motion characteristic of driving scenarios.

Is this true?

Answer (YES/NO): NO